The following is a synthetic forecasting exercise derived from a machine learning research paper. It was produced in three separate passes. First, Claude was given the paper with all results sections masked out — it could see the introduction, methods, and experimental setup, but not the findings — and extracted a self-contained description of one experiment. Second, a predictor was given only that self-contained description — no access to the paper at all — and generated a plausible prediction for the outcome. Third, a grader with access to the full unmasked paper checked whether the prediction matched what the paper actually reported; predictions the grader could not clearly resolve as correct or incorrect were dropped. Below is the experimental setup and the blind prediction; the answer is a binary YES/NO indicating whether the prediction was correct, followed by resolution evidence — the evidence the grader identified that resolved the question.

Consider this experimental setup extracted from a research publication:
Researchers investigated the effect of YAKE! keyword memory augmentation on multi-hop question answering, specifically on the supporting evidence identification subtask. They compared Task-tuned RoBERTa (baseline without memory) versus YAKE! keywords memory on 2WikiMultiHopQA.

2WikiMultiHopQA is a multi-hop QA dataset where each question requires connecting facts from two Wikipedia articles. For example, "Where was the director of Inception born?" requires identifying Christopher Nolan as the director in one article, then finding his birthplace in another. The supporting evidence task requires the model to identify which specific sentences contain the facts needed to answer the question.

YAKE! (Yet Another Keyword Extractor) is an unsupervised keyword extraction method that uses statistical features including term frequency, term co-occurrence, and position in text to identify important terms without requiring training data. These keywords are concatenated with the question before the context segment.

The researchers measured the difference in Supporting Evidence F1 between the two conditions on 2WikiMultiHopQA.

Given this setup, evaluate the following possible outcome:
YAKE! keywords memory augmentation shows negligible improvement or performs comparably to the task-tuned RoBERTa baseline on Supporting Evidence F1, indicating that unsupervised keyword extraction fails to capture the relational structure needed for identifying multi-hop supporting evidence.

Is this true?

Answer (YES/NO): NO